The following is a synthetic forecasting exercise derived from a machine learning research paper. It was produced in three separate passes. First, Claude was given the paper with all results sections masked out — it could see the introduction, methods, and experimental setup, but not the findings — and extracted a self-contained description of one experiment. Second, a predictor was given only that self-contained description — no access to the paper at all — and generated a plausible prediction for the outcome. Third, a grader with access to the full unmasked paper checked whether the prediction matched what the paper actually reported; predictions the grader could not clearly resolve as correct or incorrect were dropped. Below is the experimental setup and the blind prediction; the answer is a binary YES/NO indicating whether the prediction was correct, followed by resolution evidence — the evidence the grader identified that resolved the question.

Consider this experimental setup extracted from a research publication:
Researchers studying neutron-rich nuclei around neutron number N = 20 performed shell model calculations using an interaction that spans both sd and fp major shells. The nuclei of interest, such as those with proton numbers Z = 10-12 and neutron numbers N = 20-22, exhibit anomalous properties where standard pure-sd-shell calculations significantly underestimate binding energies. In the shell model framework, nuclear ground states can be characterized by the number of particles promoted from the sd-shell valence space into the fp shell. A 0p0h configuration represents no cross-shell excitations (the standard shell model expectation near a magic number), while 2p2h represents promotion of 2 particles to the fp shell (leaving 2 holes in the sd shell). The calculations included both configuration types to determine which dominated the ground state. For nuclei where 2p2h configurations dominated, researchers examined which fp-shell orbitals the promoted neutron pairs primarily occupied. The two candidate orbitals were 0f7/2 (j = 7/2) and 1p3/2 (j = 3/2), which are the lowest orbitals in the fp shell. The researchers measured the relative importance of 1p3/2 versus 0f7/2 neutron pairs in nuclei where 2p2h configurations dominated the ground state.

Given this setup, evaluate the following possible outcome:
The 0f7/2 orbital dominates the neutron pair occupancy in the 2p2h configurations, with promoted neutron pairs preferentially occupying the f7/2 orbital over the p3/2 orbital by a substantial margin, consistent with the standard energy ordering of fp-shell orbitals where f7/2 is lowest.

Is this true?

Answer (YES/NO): NO